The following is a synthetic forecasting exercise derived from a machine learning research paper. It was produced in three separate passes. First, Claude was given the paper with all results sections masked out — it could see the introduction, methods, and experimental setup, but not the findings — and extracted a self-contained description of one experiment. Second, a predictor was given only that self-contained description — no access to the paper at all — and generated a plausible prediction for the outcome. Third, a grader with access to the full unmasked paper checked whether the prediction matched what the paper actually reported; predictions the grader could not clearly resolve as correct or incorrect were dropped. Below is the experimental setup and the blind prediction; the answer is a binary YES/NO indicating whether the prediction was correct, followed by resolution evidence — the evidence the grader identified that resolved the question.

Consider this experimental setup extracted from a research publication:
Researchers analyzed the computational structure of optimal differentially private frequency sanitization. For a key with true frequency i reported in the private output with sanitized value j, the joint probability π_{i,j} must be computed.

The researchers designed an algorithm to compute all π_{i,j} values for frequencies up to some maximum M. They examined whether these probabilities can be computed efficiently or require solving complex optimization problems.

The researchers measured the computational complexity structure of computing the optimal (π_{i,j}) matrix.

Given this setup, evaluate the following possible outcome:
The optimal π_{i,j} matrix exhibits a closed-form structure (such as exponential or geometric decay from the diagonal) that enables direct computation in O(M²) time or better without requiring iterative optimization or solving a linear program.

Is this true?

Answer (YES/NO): YES